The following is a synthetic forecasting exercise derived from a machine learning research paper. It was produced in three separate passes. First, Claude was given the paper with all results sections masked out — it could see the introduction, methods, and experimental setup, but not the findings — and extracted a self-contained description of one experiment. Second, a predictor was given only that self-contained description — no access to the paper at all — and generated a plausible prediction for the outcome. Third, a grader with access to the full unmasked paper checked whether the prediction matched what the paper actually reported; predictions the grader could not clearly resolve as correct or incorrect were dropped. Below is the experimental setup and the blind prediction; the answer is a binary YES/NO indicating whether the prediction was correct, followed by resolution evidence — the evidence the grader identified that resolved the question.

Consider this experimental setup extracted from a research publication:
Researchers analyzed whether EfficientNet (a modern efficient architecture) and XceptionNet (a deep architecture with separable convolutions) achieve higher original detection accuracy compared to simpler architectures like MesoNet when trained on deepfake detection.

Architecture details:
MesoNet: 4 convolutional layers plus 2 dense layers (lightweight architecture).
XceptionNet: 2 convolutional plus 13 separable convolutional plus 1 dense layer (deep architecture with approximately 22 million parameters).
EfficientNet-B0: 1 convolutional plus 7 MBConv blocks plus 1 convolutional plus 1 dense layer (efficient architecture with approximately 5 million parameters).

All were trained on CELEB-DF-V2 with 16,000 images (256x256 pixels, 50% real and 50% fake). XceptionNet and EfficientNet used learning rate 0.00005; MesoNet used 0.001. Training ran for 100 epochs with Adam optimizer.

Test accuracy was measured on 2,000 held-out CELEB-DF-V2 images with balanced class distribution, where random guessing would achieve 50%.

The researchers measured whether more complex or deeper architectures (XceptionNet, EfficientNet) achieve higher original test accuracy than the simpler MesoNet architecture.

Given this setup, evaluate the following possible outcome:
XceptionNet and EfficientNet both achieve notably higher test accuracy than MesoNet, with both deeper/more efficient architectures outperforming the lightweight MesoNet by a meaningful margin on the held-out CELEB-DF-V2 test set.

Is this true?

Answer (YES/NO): NO